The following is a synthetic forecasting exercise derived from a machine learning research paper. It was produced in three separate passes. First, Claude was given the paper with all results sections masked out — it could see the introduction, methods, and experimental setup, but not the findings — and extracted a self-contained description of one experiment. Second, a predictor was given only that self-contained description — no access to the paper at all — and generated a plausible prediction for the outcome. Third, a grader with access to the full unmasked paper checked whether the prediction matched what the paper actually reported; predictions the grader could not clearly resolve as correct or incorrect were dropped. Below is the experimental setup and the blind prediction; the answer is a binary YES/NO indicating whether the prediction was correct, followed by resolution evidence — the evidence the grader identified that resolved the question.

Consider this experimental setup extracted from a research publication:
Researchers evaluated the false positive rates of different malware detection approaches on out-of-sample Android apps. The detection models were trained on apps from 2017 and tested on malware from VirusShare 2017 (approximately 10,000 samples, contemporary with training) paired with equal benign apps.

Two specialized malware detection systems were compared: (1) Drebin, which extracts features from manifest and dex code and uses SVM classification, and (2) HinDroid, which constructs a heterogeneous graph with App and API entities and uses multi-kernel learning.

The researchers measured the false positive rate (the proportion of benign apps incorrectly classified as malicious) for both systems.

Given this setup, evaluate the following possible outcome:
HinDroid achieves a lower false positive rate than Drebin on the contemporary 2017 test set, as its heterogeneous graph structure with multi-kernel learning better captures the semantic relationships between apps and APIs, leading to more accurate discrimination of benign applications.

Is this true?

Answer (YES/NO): YES